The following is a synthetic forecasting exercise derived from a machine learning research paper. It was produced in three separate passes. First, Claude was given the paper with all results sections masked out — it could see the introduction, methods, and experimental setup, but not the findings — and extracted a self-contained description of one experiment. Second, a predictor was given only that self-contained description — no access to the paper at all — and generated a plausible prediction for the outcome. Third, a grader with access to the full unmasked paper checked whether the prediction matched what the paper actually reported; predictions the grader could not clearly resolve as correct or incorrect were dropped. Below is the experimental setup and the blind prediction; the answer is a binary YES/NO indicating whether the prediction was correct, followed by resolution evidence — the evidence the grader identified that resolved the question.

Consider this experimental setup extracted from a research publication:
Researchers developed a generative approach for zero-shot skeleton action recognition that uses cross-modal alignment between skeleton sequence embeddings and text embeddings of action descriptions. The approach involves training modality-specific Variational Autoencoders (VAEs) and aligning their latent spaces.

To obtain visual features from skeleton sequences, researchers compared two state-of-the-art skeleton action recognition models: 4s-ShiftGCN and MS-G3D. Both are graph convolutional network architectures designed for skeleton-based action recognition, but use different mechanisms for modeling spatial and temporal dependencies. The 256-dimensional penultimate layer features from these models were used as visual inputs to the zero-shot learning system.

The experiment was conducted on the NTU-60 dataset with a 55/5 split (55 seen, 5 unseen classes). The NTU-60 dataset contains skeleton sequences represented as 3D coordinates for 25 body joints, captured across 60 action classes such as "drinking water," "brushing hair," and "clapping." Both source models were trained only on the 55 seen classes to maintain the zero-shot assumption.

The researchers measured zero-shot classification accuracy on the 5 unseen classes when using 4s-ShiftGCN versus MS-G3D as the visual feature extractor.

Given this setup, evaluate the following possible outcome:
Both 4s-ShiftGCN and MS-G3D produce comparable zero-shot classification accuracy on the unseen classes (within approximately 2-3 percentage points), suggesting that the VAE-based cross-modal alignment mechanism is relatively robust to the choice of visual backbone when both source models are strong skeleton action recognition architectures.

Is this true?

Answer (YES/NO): NO